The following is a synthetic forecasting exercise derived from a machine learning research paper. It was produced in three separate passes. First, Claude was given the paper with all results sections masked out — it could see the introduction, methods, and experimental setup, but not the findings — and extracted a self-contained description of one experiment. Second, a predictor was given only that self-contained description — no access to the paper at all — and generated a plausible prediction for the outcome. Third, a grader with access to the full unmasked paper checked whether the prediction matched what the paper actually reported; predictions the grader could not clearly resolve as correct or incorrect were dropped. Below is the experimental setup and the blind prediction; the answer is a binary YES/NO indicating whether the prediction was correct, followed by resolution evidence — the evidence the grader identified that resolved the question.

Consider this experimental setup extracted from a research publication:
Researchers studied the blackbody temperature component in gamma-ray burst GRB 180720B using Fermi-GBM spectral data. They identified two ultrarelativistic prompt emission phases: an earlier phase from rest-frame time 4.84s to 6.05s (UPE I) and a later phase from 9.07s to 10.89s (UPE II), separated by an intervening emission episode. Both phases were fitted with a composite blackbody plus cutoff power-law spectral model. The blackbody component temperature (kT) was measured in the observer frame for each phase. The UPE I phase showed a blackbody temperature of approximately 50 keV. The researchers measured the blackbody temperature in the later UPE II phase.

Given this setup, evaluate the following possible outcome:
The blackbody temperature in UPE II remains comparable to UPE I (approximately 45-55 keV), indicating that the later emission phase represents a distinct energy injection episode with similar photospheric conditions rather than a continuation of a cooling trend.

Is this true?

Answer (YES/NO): NO